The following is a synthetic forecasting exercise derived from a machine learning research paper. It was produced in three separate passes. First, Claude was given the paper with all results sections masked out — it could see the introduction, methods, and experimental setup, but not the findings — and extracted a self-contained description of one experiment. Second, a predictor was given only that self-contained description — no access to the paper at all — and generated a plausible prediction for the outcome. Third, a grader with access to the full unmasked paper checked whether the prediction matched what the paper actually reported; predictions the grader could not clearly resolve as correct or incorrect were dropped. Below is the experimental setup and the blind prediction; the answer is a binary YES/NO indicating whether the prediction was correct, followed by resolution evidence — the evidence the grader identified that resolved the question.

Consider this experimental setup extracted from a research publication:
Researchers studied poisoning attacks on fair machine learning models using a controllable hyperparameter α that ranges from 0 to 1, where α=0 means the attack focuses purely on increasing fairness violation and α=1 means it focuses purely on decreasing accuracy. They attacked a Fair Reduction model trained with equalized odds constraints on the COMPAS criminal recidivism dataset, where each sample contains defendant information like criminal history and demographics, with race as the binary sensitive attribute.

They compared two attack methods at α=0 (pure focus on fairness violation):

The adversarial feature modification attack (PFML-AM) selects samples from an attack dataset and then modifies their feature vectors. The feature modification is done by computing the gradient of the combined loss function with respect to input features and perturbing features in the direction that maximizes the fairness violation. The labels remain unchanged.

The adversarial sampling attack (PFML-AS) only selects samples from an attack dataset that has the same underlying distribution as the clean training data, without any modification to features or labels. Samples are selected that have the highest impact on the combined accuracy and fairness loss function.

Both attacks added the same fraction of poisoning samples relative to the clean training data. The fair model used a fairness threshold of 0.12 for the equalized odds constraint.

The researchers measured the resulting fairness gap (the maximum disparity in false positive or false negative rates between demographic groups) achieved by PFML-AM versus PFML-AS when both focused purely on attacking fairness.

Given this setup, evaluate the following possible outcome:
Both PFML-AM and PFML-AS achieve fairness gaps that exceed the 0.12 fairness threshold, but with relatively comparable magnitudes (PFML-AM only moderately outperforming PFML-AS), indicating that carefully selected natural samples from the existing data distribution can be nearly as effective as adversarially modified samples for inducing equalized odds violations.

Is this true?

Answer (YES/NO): NO